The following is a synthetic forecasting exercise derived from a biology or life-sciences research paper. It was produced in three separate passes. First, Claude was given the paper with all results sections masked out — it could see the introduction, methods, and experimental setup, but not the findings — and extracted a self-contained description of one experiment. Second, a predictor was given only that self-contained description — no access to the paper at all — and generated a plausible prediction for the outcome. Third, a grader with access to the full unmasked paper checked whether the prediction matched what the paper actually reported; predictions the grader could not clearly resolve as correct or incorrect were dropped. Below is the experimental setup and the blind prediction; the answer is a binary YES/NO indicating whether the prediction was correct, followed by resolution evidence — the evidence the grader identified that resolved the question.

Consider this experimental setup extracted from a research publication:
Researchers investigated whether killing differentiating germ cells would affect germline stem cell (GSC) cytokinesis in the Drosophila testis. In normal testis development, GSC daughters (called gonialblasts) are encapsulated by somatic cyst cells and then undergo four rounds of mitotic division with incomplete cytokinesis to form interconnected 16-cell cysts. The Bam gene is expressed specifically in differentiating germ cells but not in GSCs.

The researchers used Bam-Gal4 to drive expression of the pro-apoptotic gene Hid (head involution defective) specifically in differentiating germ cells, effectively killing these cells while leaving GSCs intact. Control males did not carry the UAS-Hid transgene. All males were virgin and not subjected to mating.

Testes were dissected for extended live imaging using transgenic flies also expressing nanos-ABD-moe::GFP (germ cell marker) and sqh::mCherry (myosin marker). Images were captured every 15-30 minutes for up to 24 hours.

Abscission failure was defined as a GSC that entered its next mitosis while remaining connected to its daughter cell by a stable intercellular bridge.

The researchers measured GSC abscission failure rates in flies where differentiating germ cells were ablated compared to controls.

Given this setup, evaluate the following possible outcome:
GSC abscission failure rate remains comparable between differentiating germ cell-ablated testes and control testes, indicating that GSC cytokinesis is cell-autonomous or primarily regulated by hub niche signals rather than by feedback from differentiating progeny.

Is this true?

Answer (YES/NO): YES